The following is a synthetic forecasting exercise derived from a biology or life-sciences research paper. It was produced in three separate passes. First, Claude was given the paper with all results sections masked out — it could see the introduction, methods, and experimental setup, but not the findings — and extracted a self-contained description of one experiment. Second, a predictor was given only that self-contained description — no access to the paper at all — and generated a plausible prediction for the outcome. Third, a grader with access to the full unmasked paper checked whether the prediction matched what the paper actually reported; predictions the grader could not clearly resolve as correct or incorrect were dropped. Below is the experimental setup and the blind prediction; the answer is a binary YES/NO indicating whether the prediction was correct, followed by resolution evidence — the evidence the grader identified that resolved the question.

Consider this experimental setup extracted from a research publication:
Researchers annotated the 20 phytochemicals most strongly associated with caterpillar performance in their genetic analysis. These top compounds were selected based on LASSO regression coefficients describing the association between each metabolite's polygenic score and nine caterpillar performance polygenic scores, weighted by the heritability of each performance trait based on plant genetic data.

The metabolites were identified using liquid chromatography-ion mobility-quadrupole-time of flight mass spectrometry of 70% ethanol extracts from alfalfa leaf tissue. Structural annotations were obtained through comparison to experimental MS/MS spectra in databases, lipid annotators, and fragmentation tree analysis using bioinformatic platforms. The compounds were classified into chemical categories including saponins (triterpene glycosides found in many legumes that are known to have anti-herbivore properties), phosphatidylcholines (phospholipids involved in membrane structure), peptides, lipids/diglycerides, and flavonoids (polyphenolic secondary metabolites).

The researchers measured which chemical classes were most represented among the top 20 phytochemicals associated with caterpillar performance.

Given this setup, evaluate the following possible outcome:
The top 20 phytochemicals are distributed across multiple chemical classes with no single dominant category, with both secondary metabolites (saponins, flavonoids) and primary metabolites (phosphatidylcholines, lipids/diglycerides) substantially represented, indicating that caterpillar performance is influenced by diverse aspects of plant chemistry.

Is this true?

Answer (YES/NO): YES